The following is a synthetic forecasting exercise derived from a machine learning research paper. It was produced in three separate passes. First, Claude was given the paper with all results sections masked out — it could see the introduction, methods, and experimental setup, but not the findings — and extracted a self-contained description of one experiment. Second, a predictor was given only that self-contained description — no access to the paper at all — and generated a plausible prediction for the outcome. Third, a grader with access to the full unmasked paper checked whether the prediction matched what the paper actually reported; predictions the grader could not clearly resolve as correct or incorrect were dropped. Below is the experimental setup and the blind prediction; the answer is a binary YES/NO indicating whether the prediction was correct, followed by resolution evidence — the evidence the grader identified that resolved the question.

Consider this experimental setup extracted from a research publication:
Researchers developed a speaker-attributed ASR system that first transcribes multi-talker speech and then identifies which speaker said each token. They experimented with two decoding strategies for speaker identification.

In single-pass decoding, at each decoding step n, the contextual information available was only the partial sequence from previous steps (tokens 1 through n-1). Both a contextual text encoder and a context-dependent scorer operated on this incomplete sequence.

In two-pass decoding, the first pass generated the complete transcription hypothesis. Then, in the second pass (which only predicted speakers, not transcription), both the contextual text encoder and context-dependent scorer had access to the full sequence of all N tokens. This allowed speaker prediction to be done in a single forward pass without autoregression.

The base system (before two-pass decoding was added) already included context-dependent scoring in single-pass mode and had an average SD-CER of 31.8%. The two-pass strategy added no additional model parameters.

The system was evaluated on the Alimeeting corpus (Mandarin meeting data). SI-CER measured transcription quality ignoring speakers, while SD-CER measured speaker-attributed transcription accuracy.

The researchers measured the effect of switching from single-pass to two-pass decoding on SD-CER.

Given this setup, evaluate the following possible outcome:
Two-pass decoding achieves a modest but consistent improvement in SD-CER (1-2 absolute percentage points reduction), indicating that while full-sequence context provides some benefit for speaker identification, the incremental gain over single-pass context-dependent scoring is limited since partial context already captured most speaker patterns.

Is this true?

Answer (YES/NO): YES